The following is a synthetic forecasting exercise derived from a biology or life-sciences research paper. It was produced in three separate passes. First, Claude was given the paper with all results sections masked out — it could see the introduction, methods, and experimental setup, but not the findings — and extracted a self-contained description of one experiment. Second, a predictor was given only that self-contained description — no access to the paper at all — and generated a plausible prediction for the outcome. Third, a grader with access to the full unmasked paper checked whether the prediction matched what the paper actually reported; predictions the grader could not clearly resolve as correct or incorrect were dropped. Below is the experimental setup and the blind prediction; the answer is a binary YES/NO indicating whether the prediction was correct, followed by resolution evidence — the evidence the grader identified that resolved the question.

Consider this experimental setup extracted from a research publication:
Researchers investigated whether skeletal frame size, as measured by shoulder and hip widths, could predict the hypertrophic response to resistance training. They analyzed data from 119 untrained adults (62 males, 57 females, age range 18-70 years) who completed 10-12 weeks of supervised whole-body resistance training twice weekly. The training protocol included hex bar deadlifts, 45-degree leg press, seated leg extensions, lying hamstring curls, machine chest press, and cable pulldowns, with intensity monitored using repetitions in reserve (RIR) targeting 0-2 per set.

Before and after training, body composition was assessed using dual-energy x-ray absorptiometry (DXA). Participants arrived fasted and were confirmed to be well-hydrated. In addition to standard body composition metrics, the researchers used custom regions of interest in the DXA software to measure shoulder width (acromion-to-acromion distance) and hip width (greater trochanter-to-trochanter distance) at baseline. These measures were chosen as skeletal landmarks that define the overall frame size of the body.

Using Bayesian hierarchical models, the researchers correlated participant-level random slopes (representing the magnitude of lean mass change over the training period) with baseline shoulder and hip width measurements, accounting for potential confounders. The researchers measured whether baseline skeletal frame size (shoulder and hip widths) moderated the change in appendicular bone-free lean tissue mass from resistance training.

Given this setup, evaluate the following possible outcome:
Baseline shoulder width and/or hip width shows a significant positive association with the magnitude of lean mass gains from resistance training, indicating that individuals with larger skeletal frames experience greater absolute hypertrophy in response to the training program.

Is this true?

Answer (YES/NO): NO